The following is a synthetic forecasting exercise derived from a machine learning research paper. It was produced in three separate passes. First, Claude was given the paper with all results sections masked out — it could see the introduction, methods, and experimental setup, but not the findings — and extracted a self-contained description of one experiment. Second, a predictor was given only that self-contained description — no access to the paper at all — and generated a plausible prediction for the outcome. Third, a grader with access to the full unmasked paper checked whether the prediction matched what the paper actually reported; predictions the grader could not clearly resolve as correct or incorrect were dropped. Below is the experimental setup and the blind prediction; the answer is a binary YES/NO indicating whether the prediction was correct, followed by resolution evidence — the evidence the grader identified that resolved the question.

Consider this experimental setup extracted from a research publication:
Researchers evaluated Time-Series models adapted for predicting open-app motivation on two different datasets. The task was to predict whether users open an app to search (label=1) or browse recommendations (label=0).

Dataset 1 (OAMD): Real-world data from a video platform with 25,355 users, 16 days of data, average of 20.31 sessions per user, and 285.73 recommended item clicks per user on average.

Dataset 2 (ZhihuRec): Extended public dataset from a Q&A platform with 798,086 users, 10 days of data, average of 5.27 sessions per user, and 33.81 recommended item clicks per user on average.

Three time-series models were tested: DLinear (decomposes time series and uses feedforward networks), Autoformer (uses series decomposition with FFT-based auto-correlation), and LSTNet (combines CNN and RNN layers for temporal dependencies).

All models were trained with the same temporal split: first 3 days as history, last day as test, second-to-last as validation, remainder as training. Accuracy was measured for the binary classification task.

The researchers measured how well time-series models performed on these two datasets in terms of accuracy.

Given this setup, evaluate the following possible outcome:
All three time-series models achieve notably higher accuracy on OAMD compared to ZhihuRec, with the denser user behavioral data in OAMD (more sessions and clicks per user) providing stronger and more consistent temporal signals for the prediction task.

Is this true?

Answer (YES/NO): NO